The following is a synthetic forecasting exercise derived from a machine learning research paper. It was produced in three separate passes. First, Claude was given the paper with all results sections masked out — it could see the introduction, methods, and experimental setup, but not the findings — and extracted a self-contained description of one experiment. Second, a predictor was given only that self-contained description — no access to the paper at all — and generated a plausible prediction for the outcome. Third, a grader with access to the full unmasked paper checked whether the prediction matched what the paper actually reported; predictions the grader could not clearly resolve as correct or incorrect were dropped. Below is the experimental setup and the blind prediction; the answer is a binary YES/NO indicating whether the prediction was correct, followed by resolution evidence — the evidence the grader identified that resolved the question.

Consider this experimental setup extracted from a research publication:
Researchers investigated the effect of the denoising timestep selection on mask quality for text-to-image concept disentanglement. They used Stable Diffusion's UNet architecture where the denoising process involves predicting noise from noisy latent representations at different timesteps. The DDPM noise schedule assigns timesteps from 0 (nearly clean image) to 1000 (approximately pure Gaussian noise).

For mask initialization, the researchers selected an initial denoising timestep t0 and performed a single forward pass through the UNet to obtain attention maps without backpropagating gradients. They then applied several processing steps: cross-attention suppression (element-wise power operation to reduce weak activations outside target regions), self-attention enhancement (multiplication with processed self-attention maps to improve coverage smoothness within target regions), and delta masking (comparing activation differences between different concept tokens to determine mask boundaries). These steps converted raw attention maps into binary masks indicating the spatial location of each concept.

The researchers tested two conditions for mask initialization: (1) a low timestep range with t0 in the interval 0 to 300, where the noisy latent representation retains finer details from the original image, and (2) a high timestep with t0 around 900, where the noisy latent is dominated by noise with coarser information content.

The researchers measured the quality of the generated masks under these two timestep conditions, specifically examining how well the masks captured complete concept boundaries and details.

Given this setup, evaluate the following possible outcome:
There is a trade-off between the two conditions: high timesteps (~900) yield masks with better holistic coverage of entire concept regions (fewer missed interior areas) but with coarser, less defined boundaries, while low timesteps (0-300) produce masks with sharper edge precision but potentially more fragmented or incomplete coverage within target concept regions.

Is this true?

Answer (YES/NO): NO